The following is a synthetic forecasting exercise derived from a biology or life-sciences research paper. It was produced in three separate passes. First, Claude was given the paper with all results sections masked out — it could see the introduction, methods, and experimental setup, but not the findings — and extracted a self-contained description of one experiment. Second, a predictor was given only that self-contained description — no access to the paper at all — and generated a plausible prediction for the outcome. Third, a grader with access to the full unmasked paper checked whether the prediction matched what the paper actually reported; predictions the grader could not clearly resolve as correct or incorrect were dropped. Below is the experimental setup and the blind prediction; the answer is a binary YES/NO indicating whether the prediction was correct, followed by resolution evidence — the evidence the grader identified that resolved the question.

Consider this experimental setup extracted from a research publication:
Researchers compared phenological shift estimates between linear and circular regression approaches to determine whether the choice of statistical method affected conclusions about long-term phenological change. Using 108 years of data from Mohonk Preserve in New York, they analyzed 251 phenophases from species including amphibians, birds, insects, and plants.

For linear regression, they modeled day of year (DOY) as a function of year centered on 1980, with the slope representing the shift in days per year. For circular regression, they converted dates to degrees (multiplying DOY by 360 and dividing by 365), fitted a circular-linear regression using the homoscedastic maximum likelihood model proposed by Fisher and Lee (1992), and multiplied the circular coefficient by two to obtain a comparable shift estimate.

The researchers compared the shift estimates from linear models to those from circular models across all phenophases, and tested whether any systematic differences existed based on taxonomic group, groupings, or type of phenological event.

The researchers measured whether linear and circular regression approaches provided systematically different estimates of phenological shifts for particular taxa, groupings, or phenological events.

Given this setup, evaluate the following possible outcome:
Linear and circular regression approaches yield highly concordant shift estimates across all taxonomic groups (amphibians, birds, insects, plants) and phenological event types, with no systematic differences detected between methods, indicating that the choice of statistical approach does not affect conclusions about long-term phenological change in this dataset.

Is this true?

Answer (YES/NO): NO